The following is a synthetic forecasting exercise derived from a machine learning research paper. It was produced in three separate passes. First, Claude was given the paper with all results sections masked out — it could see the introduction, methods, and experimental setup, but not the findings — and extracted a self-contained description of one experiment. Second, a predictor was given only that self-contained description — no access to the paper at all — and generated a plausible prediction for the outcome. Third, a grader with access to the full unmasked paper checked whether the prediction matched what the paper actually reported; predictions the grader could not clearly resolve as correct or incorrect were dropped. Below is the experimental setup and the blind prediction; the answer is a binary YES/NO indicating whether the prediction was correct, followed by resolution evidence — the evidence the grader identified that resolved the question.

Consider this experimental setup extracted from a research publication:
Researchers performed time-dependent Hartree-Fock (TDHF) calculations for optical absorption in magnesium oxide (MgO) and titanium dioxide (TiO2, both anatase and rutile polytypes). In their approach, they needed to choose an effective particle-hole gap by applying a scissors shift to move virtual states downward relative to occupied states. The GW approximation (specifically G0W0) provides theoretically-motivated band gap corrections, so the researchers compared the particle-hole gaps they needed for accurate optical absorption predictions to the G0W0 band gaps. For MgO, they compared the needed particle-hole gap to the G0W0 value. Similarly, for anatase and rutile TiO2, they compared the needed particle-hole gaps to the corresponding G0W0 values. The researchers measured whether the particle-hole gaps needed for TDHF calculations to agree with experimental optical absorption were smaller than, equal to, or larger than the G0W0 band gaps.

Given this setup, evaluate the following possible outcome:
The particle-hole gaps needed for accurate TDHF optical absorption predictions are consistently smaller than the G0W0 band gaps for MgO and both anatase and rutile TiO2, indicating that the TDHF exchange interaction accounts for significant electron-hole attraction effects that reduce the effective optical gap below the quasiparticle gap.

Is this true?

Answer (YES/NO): NO